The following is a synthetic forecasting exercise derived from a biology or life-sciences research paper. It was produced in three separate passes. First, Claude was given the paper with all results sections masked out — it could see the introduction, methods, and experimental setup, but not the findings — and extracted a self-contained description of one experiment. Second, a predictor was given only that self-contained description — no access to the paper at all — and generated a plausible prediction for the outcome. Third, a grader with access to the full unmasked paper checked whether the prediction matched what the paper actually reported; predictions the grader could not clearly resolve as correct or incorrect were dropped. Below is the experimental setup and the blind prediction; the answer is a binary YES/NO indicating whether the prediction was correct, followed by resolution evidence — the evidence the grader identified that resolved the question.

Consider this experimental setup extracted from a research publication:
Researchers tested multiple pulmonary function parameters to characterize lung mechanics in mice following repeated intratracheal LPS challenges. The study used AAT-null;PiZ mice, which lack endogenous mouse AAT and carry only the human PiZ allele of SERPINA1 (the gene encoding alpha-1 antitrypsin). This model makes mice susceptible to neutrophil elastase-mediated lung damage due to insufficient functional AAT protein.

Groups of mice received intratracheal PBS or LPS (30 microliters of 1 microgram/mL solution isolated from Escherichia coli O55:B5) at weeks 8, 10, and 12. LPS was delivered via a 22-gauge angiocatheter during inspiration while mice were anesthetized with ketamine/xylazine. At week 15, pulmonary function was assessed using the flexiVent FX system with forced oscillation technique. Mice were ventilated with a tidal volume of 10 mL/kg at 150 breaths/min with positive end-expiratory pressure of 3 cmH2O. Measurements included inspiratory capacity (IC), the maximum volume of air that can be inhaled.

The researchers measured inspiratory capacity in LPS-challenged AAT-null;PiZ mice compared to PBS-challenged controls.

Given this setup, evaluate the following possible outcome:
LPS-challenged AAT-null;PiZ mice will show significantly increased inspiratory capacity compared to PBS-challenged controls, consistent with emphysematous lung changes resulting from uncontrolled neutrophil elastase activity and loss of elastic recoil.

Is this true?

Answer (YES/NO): YES